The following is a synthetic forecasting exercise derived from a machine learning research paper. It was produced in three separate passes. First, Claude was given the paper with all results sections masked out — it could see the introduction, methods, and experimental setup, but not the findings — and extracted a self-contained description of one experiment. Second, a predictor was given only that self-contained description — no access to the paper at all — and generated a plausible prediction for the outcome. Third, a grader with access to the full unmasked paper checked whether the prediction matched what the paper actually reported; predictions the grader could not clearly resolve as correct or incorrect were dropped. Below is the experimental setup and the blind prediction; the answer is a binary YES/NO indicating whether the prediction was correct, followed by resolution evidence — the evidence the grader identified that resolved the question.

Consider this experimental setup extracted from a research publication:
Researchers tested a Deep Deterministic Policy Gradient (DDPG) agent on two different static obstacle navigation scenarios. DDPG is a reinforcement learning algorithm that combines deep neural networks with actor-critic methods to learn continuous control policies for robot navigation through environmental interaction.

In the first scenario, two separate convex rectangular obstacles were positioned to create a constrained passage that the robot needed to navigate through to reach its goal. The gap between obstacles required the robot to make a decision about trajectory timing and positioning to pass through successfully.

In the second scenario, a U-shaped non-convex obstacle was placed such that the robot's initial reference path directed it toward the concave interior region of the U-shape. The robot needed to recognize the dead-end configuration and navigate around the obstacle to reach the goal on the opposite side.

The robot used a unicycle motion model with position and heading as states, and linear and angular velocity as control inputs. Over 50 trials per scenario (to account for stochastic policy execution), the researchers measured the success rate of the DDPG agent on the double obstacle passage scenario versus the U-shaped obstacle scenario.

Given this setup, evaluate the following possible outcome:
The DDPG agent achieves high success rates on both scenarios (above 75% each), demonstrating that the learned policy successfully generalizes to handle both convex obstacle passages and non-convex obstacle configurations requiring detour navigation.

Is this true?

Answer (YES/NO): NO